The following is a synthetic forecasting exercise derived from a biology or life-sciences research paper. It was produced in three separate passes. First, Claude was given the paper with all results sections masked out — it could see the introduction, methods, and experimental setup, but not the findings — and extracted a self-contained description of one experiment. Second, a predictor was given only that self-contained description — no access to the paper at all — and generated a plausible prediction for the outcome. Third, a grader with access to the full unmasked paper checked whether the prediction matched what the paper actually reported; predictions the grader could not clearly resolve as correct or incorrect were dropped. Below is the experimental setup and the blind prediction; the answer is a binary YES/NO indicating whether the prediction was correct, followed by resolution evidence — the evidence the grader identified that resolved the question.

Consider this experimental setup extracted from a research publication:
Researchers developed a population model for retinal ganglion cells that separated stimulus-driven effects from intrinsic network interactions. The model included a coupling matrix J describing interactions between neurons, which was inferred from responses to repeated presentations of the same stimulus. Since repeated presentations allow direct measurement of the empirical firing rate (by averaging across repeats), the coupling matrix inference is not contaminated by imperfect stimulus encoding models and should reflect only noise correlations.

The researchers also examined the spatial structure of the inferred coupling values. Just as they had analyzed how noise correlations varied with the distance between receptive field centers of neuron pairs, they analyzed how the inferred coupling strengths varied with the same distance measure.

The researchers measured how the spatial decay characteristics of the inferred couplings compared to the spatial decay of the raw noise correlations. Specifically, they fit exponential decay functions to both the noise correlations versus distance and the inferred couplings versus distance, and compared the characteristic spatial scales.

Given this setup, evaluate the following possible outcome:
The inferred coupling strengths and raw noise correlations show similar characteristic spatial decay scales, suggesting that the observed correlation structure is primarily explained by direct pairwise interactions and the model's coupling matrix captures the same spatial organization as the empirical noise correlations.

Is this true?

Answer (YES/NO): YES